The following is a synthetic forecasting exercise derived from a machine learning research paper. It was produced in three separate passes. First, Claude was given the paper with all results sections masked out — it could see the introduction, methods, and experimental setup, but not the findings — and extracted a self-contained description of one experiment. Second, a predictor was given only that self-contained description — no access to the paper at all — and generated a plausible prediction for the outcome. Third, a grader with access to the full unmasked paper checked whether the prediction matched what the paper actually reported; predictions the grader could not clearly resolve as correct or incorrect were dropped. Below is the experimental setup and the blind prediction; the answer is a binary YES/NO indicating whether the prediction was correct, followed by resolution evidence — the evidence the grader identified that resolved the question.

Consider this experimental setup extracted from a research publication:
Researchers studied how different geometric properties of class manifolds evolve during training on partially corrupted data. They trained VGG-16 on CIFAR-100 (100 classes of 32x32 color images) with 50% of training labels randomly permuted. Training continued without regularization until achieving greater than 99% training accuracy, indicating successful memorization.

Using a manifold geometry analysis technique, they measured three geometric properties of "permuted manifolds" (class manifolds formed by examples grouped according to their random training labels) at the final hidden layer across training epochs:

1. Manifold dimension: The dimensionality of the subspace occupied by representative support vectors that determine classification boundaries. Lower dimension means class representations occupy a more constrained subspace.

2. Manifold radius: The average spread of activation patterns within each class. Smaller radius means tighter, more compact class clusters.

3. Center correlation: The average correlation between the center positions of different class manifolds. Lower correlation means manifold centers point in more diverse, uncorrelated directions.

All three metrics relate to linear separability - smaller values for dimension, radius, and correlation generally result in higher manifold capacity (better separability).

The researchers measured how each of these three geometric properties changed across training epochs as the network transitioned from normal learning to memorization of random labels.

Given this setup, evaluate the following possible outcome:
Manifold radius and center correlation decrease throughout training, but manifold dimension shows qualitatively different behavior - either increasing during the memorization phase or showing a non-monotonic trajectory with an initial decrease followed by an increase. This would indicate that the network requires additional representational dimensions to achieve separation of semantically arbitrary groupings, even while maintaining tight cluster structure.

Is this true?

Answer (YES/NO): NO